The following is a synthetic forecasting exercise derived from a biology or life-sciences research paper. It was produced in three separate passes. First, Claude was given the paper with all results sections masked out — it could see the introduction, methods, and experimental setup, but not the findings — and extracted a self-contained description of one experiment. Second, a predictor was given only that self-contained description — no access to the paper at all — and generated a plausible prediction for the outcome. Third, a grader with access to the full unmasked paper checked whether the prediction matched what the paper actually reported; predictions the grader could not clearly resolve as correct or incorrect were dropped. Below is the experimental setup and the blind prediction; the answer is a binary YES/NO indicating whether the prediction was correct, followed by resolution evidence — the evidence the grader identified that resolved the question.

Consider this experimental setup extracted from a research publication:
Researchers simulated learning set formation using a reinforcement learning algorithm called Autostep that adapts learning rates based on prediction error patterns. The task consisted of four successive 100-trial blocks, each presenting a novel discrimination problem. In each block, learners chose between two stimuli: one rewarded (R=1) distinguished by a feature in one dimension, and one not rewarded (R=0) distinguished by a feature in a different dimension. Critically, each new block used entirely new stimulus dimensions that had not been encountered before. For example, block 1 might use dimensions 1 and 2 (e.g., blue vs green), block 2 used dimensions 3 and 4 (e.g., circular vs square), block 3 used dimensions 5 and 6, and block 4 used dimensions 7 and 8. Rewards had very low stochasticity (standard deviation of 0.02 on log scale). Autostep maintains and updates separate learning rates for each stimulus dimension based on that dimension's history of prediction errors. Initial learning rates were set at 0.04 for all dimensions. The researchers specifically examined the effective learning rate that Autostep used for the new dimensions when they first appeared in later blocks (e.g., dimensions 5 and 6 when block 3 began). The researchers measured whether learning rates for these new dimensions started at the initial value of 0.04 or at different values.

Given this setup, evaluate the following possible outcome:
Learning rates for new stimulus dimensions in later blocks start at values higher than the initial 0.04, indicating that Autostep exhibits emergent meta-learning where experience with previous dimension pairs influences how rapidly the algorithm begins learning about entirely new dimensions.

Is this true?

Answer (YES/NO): NO